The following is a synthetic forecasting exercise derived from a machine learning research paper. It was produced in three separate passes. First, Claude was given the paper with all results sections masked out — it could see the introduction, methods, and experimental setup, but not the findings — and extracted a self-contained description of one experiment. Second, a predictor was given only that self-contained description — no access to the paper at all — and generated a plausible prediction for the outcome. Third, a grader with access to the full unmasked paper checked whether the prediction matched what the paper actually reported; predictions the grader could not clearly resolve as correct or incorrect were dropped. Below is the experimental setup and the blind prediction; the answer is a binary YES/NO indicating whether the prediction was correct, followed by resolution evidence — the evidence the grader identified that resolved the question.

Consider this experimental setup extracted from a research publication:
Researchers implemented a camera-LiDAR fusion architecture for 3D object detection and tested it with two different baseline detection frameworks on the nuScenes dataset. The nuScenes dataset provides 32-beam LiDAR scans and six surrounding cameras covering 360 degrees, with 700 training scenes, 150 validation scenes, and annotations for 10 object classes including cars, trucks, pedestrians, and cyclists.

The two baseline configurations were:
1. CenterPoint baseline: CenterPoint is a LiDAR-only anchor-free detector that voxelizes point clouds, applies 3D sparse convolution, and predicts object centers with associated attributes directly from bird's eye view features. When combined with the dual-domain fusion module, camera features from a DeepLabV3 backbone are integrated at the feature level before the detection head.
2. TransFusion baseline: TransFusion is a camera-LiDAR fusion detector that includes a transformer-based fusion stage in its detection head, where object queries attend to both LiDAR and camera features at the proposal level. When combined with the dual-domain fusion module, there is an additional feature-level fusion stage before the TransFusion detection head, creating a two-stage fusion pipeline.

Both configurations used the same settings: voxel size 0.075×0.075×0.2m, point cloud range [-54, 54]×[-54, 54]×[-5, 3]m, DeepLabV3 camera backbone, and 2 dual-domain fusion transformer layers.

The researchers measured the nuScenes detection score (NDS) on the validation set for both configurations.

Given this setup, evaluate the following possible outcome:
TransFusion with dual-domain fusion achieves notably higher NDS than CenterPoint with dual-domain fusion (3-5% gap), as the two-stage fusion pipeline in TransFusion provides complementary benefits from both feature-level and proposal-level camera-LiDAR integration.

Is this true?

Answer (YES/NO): NO